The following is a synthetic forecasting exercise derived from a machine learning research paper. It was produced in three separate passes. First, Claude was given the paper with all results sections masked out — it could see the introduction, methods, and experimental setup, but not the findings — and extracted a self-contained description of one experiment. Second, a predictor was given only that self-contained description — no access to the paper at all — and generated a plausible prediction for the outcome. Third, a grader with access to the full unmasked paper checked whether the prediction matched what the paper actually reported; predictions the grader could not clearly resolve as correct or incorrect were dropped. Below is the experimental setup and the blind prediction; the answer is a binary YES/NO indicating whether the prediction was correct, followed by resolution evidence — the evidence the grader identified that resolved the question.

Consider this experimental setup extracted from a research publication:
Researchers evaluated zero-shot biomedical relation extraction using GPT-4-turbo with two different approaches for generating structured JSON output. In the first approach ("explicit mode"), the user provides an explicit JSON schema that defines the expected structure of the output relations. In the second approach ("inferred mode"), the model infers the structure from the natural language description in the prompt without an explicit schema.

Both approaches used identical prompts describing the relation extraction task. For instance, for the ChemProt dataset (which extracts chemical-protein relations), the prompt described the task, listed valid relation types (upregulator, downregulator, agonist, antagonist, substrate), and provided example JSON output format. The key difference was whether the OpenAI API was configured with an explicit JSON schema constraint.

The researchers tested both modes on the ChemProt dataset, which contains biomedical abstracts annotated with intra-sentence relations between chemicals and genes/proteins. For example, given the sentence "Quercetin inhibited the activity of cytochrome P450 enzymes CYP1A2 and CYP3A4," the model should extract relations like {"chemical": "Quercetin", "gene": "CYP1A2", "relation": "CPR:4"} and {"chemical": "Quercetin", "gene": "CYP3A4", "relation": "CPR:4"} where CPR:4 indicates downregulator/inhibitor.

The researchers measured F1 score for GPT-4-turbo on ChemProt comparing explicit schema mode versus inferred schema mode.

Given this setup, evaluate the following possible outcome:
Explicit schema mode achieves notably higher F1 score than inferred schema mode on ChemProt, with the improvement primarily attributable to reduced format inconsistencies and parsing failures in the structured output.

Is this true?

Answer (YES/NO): NO